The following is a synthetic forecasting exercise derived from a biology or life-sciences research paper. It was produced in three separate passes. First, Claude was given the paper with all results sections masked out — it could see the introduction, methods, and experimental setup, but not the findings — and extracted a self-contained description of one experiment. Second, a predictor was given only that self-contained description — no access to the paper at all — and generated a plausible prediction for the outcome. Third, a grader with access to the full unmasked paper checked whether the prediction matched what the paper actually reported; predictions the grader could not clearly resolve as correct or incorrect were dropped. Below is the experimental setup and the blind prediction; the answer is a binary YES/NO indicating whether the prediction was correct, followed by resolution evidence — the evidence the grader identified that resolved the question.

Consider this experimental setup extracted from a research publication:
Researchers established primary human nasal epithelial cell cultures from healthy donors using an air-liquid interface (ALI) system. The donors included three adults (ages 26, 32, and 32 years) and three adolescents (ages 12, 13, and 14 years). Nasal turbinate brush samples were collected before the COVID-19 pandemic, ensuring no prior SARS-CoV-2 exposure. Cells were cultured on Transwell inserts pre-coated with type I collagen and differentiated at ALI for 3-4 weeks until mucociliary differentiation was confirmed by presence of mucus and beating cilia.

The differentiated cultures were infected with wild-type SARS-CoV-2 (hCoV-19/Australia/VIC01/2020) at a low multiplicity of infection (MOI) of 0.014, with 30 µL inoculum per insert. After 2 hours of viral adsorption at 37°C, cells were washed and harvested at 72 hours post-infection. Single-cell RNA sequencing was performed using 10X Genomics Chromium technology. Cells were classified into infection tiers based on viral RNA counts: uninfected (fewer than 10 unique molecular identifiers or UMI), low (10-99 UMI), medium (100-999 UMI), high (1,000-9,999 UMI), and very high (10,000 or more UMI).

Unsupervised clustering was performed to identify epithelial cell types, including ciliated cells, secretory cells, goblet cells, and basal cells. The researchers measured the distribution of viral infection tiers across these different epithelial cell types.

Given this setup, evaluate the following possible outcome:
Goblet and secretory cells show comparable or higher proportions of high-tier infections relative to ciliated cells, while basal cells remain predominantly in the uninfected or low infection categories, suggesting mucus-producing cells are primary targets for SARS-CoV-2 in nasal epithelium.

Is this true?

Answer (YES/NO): NO